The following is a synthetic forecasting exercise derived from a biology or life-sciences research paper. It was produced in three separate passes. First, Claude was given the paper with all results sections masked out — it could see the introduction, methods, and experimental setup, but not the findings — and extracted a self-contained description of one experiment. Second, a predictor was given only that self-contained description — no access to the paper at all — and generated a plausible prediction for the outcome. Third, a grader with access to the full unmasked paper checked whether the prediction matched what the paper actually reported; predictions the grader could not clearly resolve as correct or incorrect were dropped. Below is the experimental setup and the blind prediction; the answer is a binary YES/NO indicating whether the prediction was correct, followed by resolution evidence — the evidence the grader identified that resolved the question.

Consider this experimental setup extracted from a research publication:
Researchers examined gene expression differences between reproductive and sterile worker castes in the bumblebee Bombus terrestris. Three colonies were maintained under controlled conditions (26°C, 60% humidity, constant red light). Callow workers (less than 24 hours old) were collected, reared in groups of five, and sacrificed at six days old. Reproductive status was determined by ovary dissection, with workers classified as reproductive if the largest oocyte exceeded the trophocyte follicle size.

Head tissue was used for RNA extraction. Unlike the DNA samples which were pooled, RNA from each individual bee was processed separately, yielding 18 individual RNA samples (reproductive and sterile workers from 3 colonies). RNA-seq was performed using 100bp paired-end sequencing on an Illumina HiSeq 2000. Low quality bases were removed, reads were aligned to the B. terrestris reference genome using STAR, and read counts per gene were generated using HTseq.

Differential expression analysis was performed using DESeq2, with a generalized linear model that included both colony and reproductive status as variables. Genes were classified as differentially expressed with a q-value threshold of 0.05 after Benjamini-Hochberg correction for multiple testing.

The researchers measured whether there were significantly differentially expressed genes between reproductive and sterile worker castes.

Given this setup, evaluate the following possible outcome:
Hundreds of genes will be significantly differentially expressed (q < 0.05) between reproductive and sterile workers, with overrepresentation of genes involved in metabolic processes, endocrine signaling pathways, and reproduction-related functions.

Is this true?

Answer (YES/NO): NO